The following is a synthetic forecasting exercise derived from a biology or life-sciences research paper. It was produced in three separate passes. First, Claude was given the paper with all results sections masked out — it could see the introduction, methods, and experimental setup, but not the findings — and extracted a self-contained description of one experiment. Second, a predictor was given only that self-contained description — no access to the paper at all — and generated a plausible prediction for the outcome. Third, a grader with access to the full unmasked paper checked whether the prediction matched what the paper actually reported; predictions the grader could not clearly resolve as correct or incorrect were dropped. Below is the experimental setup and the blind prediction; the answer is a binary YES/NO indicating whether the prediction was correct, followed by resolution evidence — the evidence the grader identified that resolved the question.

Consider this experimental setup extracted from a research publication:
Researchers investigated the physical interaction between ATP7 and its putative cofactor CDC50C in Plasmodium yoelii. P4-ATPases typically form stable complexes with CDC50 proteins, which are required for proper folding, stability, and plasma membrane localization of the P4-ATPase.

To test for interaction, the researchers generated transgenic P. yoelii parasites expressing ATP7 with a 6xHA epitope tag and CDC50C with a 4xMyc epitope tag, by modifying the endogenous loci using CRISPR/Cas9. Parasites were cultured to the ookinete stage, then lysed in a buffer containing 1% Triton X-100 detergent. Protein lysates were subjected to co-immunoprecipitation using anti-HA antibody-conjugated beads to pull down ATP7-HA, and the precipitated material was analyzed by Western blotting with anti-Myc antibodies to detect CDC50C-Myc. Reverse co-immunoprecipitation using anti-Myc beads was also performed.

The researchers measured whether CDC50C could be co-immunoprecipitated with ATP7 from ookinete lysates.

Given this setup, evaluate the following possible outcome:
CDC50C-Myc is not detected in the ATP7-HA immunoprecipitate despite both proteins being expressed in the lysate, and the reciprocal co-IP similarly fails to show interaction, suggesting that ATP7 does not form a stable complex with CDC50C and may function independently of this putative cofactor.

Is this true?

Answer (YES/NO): NO